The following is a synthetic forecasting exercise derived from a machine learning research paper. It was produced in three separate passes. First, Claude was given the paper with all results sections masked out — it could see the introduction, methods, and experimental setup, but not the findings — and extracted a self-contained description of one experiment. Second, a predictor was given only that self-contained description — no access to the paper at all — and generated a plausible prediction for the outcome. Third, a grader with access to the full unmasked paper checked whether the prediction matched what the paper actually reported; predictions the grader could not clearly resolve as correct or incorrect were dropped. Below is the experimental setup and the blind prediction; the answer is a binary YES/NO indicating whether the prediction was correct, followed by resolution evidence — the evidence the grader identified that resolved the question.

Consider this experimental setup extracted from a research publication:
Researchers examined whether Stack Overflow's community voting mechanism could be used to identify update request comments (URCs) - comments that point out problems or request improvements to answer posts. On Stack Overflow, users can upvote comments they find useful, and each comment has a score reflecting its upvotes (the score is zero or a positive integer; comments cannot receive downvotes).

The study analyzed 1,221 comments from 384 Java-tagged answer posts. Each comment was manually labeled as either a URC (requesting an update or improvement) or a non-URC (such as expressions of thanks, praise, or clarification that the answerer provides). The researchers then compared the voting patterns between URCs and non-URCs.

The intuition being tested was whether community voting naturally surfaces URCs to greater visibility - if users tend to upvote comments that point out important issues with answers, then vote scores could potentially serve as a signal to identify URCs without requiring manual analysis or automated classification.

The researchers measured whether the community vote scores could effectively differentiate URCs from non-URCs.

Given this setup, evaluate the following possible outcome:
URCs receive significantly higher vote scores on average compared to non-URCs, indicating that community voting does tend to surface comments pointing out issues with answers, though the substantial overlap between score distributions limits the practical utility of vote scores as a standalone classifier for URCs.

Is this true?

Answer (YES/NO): NO